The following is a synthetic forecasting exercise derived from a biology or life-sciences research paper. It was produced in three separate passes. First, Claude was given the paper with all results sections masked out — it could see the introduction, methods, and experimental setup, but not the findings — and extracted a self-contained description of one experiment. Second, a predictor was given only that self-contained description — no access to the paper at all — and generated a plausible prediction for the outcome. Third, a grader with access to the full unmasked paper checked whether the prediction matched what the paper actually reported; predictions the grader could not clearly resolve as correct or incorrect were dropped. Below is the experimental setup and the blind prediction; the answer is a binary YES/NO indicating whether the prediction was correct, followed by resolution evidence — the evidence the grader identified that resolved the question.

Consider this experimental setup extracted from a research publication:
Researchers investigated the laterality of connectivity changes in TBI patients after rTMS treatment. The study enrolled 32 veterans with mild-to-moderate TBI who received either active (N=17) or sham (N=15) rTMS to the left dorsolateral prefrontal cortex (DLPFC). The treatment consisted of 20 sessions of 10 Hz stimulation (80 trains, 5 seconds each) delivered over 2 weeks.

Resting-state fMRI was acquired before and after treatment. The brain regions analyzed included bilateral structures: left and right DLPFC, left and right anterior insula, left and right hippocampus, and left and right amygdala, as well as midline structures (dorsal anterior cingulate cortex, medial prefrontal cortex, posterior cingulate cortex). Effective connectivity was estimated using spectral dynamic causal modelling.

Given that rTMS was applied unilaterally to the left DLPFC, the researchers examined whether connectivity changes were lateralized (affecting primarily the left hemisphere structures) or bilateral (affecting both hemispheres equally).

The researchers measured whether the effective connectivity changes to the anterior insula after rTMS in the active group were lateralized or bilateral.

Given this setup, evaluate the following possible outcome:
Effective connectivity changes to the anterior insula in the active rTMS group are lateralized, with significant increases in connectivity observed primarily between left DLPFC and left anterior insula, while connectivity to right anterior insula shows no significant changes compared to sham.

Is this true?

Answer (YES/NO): NO